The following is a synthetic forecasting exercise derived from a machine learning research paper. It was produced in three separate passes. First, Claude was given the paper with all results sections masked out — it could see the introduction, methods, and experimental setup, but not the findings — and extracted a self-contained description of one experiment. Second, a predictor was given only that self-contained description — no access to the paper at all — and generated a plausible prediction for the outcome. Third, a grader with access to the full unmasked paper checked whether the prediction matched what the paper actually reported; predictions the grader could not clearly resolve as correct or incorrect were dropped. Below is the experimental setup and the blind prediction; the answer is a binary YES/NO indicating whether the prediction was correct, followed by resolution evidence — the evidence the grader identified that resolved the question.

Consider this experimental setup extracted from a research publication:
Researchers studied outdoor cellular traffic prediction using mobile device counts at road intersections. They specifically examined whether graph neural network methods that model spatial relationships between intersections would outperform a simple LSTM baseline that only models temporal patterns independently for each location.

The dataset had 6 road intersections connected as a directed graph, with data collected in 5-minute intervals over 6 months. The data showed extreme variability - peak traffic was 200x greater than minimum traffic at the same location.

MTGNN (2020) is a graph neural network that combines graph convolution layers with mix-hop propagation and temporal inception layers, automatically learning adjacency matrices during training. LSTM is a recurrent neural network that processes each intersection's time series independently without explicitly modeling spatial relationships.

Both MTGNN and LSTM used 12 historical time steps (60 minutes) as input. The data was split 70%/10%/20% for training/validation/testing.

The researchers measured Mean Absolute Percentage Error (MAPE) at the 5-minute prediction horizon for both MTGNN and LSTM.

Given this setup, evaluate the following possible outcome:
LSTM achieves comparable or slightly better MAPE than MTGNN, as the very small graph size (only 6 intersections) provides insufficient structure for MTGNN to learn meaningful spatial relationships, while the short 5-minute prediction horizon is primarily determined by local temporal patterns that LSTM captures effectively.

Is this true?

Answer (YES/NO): YES